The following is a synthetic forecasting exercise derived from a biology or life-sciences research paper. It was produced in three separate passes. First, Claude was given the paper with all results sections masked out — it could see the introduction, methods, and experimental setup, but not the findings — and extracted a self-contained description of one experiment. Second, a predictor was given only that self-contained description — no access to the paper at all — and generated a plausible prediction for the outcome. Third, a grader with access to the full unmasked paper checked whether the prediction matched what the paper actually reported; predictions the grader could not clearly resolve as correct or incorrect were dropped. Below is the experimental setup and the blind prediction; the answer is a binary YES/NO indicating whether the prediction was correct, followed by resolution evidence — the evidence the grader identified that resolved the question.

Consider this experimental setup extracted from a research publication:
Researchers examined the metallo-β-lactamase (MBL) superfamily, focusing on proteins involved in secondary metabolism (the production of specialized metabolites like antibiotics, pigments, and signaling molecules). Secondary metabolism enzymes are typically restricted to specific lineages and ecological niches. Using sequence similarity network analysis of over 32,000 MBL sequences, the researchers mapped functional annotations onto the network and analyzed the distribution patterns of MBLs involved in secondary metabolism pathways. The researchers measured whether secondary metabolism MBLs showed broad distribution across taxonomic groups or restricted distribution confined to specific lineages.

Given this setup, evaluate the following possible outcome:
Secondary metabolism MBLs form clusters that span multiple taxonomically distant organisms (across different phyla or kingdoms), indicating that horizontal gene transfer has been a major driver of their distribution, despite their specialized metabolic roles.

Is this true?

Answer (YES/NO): NO